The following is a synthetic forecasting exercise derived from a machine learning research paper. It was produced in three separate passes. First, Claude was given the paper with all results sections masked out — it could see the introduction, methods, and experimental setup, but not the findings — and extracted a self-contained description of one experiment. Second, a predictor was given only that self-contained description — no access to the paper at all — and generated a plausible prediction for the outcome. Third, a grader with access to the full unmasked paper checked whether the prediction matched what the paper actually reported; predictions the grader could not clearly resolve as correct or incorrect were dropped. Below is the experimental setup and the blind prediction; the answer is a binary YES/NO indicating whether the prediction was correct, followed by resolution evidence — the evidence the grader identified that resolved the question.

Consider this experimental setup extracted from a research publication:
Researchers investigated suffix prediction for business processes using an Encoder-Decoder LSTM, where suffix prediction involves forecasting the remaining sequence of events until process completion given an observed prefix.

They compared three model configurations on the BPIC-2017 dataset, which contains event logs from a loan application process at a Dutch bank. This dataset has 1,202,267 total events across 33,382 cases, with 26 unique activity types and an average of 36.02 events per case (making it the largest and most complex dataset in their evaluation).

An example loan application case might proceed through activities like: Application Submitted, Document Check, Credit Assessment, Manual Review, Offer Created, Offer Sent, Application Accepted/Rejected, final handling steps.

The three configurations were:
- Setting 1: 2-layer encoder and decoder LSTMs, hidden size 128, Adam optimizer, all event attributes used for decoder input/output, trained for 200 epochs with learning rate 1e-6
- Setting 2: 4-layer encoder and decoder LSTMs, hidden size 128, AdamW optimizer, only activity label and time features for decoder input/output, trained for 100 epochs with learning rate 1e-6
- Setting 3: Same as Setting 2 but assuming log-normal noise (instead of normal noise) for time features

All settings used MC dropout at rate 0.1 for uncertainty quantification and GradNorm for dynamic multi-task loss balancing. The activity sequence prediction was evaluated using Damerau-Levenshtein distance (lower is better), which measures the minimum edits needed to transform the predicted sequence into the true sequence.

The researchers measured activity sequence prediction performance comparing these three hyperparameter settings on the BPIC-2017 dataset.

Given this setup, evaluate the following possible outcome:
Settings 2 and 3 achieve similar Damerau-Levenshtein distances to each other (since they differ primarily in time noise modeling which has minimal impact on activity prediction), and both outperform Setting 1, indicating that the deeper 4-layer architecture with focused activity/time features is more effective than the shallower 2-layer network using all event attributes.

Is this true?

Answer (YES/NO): NO